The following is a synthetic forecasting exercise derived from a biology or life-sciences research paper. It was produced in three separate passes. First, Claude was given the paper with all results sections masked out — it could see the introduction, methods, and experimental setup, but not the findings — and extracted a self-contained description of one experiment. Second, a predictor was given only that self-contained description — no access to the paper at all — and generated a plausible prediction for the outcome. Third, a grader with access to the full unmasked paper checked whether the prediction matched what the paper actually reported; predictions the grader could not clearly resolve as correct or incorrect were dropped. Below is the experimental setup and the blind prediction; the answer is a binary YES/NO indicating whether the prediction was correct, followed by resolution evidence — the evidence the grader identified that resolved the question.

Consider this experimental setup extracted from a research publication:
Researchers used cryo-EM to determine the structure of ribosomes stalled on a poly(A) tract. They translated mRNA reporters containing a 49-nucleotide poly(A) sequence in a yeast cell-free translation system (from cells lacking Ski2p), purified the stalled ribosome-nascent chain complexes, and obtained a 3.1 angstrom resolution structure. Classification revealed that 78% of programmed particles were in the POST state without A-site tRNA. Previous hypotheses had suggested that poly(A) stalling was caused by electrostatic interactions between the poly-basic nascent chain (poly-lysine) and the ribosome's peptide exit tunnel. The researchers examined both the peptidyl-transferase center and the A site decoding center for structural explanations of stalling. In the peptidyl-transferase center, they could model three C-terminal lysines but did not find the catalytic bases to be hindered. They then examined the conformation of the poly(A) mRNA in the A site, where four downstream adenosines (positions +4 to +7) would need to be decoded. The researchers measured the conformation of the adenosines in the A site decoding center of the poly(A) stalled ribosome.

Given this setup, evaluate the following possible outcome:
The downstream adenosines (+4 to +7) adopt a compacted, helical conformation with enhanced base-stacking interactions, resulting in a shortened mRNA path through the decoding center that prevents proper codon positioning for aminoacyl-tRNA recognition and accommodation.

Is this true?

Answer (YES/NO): NO